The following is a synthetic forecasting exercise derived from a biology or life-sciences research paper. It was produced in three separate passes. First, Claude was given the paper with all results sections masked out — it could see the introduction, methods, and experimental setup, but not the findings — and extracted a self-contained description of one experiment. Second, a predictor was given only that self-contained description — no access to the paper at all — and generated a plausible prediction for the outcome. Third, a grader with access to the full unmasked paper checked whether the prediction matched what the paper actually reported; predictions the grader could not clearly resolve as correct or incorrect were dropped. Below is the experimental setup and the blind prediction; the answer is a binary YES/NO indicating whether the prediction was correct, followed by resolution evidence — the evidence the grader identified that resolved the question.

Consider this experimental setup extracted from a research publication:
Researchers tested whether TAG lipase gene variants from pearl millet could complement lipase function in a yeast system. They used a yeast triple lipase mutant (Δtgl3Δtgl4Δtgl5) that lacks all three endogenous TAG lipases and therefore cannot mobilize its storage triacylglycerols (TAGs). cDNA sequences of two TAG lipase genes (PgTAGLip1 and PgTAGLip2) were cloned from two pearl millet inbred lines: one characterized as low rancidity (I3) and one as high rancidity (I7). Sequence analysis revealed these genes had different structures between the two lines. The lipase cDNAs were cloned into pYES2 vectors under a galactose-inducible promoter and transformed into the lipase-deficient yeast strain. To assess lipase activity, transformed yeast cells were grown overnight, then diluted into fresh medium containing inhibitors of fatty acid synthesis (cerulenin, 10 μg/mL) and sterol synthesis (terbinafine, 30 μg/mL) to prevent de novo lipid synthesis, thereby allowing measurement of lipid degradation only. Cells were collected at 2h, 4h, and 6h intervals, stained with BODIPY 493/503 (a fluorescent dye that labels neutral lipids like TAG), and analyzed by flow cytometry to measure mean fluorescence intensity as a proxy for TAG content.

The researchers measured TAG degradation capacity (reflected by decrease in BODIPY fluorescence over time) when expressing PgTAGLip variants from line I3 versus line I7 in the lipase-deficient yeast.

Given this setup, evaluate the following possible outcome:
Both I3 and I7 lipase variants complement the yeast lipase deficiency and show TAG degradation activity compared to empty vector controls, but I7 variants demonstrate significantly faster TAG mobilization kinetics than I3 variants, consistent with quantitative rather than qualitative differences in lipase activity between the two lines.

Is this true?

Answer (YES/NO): NO